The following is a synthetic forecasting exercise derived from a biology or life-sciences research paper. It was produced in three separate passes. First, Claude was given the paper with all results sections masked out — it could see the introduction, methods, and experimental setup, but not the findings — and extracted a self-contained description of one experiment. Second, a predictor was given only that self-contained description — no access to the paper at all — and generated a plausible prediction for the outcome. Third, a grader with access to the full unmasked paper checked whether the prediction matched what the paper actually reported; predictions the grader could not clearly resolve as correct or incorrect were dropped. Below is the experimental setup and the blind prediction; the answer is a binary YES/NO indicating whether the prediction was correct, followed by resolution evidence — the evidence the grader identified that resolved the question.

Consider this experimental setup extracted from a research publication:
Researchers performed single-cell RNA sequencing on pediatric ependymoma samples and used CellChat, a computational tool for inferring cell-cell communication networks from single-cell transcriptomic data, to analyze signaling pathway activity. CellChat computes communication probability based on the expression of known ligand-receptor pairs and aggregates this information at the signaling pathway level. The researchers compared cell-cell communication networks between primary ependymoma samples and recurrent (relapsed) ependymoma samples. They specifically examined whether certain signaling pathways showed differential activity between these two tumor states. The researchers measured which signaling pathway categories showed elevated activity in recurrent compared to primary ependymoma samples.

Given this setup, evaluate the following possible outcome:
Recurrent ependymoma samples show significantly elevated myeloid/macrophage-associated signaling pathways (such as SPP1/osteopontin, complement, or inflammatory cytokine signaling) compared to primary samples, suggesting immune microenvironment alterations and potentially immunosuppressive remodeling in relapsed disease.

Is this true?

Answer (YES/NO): NO